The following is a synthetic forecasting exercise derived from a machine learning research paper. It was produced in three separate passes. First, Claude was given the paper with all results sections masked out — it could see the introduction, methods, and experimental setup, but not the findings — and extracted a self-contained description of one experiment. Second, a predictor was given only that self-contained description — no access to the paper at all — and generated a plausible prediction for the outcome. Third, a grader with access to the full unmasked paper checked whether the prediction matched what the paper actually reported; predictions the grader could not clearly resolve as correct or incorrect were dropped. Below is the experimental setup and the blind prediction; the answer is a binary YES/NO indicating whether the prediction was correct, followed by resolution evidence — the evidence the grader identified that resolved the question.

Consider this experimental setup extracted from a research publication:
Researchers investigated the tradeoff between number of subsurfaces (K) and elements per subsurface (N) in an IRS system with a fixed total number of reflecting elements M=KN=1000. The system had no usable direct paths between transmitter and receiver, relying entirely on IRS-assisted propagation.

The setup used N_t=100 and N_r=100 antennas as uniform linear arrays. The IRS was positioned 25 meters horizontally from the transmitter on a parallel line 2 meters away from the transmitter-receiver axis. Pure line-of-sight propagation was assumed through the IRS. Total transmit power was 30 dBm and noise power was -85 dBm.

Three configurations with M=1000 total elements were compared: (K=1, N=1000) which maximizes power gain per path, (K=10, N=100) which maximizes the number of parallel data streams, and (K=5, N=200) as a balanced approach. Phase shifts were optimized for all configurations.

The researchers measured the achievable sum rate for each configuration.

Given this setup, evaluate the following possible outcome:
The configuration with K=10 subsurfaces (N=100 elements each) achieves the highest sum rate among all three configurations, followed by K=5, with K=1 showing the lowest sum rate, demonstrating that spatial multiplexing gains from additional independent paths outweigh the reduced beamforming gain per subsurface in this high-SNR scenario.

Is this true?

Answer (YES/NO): NO